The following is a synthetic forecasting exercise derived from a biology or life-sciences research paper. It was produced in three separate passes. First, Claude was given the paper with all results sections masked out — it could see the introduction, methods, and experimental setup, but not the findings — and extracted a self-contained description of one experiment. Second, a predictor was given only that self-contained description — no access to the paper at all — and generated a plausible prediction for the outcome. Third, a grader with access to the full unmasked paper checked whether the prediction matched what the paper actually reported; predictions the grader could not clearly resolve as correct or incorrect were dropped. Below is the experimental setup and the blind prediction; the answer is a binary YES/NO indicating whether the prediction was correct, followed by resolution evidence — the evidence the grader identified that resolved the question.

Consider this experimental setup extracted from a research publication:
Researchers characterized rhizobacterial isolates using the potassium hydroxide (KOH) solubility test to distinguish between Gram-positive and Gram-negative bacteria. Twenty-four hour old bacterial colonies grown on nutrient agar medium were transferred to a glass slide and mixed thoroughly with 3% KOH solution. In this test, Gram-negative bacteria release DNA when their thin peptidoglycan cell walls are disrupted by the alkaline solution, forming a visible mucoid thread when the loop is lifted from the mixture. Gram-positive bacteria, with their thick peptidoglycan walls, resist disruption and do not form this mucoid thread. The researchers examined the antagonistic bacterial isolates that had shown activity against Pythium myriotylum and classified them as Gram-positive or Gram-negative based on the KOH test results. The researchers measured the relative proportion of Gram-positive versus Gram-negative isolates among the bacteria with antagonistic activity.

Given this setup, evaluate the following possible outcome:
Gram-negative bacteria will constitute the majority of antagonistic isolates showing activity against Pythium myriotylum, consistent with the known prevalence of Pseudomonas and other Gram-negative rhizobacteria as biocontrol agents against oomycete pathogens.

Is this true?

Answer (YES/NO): NO